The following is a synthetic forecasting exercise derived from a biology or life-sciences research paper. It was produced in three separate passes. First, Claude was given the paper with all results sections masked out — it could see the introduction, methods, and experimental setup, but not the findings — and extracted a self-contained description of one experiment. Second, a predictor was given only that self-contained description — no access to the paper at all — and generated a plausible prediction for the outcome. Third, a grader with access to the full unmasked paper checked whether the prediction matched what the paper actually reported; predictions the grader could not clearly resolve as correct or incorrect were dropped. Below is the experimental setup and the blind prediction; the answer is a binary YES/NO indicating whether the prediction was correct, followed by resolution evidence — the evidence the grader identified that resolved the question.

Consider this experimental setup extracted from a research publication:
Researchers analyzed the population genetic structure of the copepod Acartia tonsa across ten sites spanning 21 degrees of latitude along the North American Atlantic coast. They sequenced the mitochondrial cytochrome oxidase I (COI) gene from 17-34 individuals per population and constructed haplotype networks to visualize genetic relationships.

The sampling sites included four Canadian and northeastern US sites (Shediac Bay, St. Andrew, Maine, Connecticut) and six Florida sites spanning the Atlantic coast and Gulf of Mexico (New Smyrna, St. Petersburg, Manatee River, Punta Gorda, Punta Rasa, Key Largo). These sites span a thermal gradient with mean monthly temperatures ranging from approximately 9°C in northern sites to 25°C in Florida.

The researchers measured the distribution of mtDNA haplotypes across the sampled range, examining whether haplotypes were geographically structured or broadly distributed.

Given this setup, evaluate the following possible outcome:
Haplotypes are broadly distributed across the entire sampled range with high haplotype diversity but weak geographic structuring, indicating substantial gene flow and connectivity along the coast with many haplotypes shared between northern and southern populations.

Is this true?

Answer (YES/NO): YES